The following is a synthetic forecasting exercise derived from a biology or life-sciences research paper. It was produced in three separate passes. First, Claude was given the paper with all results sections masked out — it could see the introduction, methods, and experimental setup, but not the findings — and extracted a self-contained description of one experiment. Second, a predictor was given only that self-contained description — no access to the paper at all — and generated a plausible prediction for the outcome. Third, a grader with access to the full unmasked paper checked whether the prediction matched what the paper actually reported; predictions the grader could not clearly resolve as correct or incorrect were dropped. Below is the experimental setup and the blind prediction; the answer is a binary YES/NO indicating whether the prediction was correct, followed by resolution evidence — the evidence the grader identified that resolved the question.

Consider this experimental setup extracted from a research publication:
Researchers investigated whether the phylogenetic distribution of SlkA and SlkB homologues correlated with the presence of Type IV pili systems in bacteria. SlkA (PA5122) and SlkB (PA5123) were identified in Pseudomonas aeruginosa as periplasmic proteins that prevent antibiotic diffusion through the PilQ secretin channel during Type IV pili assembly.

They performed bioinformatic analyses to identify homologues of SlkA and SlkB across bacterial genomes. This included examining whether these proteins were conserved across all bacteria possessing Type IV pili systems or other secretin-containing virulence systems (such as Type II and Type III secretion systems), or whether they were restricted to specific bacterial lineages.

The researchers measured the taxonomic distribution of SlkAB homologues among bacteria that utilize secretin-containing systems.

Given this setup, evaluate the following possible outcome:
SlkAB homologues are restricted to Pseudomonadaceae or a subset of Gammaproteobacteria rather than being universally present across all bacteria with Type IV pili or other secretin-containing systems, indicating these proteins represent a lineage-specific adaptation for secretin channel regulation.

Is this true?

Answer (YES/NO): YES